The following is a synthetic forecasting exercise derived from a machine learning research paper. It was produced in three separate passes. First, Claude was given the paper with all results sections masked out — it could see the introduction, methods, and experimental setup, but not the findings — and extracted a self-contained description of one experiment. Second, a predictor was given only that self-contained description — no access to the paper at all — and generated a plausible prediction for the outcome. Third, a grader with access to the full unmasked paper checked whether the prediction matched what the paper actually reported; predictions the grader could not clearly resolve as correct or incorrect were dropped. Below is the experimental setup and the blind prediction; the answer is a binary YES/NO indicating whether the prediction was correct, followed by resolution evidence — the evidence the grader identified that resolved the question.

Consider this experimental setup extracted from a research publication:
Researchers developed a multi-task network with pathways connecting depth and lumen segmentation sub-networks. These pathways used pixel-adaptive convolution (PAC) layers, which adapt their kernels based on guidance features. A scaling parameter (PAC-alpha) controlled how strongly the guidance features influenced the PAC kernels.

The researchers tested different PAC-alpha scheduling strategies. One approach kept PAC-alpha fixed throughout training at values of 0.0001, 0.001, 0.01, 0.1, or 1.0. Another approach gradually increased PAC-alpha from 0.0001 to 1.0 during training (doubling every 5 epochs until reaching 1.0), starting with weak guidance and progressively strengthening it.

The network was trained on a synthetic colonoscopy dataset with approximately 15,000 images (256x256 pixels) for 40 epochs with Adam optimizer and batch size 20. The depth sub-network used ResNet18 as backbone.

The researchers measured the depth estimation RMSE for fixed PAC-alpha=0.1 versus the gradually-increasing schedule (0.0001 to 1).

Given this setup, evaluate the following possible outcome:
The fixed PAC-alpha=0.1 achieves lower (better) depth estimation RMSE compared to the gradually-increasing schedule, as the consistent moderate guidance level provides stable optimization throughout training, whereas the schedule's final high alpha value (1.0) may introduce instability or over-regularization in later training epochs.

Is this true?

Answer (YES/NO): NO